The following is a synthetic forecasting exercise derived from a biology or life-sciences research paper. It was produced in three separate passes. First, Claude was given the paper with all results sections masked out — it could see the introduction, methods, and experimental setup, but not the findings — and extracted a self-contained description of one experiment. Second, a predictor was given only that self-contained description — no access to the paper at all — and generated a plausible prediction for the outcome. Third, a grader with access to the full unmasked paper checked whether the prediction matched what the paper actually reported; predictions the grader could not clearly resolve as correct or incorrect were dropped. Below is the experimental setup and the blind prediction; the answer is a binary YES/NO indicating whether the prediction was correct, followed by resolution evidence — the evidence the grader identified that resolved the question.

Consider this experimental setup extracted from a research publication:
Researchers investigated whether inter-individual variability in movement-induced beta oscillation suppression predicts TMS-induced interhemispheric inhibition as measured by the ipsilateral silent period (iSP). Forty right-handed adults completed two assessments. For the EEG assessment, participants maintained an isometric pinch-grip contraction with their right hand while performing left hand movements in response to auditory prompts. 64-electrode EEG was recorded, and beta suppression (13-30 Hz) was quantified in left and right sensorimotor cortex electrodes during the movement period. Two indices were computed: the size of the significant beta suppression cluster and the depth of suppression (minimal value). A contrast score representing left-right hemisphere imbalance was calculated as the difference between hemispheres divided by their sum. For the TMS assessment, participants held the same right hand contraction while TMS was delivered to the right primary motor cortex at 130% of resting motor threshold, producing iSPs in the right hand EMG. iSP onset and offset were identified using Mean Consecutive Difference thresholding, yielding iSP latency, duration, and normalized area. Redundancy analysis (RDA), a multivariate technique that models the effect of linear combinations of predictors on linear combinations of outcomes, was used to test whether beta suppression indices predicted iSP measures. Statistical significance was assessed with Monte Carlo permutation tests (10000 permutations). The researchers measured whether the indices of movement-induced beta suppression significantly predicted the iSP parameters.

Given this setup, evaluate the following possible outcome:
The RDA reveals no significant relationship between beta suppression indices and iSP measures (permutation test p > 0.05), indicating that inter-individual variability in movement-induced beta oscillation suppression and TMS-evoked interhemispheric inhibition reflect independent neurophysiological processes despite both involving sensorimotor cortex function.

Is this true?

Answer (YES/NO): YES